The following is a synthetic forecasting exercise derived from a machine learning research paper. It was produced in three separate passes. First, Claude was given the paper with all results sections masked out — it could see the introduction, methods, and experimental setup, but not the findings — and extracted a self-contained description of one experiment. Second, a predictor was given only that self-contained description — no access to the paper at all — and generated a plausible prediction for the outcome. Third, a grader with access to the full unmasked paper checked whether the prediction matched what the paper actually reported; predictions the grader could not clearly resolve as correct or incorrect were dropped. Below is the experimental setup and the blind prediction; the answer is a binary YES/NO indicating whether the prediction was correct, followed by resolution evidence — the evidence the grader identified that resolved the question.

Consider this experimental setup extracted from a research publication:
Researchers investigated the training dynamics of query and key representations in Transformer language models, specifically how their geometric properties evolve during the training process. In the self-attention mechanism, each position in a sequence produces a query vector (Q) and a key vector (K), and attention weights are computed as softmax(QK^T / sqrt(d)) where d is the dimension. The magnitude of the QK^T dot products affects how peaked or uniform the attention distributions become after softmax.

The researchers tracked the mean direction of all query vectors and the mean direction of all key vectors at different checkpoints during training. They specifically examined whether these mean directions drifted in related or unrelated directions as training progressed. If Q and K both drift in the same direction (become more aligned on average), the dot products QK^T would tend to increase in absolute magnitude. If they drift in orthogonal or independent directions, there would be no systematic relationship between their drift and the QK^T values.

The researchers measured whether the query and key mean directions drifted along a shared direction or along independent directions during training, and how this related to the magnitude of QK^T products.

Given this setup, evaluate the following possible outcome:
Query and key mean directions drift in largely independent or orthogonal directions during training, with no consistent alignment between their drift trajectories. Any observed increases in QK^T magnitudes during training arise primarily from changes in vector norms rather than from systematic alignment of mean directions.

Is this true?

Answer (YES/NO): NO